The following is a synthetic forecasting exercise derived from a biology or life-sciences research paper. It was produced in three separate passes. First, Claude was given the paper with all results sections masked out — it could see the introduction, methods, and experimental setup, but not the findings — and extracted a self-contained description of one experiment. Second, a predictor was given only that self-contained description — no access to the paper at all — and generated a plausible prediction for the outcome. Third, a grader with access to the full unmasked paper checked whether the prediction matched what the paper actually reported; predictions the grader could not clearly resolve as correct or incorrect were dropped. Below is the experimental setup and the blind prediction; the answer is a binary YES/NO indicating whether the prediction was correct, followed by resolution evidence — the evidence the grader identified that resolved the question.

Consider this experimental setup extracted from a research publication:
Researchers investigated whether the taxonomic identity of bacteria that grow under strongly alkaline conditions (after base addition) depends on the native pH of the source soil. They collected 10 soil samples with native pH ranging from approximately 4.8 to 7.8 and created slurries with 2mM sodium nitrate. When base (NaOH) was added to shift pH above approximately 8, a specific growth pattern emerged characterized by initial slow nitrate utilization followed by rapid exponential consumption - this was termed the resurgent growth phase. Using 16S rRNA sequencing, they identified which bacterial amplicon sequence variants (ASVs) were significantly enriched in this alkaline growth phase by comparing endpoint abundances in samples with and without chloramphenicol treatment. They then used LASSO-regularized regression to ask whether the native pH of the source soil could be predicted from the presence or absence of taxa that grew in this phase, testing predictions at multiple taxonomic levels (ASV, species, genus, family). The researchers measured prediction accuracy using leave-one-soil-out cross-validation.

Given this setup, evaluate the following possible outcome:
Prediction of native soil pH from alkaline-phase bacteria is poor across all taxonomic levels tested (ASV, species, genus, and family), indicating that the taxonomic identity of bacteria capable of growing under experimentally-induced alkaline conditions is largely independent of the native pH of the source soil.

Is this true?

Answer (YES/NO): NO